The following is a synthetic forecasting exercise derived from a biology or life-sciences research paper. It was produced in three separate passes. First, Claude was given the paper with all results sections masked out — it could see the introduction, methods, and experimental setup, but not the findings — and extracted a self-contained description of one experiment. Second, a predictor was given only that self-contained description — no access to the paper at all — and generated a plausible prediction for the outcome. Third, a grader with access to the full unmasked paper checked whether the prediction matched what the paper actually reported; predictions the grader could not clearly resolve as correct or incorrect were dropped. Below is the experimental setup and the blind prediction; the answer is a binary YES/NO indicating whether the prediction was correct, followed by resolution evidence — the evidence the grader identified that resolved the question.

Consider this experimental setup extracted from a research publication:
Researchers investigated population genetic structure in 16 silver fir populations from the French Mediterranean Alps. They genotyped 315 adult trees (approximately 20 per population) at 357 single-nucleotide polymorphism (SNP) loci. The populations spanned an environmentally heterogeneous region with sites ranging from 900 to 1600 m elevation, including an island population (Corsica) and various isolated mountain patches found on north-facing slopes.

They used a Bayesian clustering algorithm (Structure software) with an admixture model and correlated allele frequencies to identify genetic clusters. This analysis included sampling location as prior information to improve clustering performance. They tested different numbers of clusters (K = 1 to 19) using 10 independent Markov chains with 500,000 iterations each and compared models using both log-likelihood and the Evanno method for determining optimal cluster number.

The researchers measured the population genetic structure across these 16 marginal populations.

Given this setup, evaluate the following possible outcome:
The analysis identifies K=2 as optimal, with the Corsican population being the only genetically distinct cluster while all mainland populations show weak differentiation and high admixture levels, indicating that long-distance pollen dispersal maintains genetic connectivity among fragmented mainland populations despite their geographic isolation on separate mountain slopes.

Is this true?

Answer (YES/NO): NO